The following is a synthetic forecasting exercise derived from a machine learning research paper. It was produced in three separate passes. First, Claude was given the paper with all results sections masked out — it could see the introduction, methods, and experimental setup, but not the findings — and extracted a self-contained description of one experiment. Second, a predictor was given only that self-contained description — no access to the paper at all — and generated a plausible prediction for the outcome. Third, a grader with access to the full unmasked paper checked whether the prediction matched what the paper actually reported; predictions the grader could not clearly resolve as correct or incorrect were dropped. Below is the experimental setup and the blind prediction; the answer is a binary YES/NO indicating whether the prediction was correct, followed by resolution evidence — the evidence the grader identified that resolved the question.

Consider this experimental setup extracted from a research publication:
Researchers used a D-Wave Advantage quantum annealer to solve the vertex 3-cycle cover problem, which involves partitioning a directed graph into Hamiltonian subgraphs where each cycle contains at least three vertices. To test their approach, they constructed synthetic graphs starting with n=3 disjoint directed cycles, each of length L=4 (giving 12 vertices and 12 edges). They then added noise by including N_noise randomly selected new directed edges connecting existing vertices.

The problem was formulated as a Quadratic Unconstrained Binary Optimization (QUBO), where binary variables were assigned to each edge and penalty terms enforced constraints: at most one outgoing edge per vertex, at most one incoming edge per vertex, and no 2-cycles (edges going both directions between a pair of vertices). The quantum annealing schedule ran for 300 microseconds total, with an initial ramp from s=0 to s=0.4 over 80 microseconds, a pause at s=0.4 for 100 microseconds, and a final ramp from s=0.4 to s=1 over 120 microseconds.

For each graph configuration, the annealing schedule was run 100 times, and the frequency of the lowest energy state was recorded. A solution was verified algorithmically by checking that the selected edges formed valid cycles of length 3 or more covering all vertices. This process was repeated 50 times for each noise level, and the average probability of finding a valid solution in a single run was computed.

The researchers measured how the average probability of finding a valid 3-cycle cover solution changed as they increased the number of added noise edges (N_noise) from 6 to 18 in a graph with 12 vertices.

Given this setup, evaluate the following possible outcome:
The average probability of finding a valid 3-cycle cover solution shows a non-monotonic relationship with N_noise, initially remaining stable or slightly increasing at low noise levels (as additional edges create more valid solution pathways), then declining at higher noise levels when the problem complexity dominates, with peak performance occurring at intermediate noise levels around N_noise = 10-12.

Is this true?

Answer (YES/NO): NO